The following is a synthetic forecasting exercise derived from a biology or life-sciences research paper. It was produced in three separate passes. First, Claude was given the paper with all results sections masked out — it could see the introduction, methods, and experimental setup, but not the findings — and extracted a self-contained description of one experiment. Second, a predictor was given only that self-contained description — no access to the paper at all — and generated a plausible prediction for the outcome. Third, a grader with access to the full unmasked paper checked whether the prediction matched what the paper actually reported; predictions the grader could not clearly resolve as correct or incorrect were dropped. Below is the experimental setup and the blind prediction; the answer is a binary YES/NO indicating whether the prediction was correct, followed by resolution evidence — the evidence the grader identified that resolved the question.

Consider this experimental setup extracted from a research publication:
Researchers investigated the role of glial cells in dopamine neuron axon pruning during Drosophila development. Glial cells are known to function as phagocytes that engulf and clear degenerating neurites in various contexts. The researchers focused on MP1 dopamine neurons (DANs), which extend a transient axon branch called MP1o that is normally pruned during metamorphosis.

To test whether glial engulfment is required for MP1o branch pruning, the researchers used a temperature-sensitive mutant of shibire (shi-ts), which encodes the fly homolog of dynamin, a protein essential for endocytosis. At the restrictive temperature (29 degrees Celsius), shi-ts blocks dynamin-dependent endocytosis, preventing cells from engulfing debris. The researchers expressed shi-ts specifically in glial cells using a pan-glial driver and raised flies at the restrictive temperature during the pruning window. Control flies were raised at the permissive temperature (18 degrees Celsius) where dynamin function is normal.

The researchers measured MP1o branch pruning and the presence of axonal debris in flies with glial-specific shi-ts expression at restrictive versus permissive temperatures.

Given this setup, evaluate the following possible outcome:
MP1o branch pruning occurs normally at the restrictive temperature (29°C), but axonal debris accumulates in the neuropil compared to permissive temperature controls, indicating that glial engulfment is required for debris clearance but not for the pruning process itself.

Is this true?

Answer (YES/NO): YES